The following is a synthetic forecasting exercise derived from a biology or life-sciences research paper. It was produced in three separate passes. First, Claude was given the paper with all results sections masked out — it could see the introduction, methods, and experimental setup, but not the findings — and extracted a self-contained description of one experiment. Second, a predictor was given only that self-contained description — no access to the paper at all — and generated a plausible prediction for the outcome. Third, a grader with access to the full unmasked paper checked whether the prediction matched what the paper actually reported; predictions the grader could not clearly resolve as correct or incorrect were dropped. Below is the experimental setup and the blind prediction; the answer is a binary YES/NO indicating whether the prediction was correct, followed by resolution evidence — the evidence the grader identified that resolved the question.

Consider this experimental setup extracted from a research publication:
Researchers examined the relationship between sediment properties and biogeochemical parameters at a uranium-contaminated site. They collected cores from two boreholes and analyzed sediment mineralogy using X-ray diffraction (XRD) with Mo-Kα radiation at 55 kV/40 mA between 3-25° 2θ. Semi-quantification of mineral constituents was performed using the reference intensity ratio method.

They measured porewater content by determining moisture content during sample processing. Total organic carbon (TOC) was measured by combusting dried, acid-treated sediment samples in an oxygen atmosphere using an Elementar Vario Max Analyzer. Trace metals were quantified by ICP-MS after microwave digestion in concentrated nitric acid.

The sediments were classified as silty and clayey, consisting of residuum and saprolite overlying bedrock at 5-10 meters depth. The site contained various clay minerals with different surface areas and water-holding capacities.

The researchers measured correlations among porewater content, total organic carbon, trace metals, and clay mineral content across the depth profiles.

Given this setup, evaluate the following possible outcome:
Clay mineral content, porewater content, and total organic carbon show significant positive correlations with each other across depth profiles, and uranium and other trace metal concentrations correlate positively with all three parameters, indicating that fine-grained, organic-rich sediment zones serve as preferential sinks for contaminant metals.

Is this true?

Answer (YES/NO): NO